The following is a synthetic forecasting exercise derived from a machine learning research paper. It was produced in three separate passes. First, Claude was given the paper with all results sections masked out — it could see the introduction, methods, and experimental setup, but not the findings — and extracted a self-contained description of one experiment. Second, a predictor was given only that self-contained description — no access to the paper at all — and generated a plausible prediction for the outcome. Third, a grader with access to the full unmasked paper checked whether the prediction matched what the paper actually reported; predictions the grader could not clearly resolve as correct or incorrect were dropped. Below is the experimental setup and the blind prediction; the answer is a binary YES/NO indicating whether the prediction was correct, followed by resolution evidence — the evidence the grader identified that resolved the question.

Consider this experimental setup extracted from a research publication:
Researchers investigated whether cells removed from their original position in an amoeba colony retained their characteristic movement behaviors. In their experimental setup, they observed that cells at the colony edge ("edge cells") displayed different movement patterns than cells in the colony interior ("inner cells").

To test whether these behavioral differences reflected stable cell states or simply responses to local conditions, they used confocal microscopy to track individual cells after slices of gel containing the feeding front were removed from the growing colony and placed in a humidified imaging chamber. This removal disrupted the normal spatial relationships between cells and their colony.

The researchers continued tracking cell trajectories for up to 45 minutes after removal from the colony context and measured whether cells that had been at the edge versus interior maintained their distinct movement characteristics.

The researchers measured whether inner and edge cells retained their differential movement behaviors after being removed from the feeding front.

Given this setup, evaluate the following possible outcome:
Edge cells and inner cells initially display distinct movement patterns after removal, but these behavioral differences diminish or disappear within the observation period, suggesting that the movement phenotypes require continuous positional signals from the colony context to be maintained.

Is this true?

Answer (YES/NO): NO